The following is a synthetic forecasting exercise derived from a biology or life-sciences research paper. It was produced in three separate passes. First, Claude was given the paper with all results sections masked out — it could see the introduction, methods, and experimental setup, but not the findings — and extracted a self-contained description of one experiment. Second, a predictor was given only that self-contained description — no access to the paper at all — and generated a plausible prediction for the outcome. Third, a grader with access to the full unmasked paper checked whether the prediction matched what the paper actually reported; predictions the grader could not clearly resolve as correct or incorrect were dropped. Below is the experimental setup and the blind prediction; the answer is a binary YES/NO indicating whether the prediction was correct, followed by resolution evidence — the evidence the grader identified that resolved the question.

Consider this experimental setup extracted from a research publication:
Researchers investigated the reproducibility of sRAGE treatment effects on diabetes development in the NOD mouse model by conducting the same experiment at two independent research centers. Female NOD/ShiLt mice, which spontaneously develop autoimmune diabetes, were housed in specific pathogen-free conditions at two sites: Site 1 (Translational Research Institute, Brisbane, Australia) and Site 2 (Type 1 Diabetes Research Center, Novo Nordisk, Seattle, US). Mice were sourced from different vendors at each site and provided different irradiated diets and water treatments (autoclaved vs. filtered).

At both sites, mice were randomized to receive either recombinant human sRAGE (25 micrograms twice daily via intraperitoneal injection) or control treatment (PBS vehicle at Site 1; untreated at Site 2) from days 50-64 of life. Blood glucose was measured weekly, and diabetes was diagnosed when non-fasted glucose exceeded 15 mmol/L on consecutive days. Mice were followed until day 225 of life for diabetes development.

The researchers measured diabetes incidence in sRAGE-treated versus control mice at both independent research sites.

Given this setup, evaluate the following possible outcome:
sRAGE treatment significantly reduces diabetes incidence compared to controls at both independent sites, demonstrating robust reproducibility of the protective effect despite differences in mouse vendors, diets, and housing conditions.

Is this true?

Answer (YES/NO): YES